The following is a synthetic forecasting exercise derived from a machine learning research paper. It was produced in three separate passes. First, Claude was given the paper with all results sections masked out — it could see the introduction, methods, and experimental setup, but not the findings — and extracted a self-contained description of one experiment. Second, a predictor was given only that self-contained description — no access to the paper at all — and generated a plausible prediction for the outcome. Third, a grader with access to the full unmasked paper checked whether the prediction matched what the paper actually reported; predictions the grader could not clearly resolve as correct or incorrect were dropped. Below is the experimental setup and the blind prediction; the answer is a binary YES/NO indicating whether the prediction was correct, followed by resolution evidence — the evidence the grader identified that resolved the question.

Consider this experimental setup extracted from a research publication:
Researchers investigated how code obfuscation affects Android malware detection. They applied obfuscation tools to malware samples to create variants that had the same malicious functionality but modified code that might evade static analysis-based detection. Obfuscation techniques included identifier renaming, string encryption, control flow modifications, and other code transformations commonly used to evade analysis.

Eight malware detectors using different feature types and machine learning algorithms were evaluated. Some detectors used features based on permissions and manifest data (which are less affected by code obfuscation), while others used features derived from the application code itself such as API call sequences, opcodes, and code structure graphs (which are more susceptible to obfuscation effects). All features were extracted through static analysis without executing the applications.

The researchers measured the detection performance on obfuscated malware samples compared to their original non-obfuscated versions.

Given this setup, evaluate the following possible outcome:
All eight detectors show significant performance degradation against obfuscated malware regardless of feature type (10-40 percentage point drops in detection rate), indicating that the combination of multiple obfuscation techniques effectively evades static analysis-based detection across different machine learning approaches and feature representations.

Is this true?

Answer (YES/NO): NO